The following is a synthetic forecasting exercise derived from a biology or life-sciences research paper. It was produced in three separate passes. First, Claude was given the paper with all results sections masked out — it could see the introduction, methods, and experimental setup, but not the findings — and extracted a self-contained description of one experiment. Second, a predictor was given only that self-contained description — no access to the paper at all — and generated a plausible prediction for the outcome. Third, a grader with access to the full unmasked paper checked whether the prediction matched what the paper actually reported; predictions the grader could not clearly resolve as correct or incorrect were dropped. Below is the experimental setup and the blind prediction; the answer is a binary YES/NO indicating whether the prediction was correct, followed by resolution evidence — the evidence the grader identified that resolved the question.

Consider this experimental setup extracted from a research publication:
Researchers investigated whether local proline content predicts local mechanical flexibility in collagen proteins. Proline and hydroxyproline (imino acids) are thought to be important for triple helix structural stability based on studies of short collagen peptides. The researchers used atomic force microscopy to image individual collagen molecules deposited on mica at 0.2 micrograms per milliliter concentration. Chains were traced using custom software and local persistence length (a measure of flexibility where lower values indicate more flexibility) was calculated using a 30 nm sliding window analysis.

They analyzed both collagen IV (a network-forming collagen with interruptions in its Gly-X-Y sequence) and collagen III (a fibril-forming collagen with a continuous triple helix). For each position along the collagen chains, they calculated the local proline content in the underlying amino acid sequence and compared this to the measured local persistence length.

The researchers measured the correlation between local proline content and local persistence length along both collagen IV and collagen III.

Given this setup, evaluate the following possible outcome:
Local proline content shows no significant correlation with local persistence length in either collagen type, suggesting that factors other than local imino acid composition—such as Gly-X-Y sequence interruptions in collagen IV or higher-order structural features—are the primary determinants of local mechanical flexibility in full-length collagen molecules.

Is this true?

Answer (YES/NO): YES